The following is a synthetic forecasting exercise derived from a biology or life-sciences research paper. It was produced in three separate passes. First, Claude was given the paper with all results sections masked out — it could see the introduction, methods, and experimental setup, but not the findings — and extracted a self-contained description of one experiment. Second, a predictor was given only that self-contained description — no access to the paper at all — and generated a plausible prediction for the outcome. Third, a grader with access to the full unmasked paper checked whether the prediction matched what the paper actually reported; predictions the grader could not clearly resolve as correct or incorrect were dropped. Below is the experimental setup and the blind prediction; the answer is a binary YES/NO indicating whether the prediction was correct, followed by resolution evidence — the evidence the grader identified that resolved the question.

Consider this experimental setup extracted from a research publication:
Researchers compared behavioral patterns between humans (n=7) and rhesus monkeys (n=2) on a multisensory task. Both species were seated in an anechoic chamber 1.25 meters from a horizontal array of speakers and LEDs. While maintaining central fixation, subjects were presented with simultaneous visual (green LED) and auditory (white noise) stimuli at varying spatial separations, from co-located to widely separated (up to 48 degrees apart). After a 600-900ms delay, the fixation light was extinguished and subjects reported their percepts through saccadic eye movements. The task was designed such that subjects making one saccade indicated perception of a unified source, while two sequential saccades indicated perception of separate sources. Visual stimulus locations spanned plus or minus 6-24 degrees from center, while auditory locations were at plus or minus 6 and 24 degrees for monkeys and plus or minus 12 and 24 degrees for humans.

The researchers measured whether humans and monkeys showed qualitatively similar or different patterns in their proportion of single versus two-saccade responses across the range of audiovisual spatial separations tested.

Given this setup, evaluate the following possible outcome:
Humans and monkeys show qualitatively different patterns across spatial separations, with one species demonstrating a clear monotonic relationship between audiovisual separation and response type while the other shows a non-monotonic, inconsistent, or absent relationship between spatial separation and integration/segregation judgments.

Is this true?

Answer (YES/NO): NO